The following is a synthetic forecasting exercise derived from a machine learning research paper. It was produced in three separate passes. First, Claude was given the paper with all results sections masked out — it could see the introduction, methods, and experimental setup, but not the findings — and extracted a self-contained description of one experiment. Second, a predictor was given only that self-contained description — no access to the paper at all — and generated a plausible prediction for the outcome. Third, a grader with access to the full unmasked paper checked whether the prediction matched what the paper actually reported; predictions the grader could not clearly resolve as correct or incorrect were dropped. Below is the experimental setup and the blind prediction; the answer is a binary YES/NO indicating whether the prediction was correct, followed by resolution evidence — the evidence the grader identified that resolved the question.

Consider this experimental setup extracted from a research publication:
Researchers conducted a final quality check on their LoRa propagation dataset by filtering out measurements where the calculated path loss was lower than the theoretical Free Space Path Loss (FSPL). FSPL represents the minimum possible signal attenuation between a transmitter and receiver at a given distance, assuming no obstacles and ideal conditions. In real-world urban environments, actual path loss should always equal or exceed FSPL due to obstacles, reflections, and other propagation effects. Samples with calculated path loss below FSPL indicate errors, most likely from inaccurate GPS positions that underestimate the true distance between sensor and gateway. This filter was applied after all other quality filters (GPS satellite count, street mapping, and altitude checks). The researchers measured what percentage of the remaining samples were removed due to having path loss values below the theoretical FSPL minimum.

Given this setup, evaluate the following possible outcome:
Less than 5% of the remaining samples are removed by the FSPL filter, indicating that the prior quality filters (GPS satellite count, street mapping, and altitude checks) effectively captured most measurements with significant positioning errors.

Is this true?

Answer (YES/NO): YES